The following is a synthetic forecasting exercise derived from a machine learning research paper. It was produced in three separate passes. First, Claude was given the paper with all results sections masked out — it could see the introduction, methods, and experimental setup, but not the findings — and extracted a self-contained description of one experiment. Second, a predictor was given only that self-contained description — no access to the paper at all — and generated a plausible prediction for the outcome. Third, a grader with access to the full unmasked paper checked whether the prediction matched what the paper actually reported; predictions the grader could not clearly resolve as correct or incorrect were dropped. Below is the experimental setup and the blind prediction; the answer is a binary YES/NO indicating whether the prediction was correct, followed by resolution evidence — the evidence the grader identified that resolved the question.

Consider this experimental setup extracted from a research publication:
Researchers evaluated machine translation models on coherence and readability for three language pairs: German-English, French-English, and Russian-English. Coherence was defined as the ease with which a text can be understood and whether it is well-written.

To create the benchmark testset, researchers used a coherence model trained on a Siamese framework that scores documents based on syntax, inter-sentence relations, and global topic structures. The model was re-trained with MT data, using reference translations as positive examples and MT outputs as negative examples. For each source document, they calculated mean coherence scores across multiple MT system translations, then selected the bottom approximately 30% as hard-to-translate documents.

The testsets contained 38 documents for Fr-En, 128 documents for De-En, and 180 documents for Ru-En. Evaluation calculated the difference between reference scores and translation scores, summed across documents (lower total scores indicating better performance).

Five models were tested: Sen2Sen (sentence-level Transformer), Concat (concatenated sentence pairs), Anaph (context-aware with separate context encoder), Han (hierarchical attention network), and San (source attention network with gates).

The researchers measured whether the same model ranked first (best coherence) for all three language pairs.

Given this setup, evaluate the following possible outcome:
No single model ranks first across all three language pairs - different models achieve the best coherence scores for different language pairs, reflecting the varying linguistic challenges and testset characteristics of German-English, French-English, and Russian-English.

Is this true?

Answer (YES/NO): YES